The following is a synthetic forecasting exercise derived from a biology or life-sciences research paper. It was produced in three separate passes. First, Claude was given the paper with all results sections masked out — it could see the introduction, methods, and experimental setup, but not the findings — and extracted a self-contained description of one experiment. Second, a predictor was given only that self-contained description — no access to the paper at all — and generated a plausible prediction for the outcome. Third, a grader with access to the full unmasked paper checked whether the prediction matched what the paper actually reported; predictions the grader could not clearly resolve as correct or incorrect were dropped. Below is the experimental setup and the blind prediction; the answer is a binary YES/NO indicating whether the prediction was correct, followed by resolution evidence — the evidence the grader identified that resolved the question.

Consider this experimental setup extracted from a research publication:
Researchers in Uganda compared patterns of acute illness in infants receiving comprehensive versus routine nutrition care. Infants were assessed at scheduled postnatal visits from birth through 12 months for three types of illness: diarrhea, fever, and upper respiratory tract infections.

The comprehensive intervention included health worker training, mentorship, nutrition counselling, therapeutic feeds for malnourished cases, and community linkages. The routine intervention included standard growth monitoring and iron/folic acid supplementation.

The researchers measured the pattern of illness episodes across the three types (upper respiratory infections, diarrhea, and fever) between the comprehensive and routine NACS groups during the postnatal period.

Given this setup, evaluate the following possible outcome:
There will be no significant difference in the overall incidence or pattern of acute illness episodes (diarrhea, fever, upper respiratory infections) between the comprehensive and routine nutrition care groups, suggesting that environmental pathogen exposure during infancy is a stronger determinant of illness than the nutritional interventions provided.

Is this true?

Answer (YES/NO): NO